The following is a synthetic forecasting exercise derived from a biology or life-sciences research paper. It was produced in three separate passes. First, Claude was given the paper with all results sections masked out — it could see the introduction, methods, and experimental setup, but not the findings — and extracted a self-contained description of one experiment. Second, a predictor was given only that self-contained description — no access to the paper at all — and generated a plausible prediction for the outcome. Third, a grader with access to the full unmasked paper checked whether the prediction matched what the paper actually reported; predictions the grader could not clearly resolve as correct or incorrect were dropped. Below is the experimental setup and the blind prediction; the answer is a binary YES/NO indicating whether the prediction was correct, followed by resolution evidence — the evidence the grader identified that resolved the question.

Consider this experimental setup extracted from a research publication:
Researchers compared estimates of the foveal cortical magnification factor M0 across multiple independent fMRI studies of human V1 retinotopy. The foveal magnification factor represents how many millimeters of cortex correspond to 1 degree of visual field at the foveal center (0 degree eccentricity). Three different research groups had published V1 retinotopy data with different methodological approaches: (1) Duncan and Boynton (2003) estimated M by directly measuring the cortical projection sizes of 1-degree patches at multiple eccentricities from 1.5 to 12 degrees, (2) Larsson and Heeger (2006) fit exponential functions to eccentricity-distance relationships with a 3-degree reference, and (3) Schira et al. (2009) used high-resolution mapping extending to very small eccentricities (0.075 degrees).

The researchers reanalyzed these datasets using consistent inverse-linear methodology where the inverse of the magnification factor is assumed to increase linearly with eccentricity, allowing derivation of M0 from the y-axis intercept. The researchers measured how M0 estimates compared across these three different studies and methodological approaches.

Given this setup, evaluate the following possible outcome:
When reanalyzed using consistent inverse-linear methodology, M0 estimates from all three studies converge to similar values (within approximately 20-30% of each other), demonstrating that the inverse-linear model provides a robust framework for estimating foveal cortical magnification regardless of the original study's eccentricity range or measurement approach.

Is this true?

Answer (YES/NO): NO